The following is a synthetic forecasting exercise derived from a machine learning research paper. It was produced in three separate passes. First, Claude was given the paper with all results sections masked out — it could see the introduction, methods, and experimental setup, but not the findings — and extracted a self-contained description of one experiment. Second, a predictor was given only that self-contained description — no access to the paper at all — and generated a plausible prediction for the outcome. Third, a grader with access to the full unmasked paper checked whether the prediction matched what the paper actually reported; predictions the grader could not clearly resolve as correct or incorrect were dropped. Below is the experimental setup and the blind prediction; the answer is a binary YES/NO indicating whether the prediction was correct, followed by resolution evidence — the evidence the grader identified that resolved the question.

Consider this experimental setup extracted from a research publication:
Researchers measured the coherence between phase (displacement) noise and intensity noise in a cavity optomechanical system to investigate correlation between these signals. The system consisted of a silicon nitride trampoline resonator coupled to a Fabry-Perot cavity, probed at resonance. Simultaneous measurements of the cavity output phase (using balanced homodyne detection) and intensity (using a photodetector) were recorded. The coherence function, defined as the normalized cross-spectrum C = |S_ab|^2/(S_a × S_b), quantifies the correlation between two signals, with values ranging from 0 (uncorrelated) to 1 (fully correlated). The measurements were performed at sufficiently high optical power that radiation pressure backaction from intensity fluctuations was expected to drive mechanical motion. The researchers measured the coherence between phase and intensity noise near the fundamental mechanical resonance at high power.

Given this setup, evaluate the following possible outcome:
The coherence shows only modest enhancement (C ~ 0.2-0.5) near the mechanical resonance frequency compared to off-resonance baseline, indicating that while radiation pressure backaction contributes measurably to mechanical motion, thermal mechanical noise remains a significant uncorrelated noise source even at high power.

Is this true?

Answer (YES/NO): NO